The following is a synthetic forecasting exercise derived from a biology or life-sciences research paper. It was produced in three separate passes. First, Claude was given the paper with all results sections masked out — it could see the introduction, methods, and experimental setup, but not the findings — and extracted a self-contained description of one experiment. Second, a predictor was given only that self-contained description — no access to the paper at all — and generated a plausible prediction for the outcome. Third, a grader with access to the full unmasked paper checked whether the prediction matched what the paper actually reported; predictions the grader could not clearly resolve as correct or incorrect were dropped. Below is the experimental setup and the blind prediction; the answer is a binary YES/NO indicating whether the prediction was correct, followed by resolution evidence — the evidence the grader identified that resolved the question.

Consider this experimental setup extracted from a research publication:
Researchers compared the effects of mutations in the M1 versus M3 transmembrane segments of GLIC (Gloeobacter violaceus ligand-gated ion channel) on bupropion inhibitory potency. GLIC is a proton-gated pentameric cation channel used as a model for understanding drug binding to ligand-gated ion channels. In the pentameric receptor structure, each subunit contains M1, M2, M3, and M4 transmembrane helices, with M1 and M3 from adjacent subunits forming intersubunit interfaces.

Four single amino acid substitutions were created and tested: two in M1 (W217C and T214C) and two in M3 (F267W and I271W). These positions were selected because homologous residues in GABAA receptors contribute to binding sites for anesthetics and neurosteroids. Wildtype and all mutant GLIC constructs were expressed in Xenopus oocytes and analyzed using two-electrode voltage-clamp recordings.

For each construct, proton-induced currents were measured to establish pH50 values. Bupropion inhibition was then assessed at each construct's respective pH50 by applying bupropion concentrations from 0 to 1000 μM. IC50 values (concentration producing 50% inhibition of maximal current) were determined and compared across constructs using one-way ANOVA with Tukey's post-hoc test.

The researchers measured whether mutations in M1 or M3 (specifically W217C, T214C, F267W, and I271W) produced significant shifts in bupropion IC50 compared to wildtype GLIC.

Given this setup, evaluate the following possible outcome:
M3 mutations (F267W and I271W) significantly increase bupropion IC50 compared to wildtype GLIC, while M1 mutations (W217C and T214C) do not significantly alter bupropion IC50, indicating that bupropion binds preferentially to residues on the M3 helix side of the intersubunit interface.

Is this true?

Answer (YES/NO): NO